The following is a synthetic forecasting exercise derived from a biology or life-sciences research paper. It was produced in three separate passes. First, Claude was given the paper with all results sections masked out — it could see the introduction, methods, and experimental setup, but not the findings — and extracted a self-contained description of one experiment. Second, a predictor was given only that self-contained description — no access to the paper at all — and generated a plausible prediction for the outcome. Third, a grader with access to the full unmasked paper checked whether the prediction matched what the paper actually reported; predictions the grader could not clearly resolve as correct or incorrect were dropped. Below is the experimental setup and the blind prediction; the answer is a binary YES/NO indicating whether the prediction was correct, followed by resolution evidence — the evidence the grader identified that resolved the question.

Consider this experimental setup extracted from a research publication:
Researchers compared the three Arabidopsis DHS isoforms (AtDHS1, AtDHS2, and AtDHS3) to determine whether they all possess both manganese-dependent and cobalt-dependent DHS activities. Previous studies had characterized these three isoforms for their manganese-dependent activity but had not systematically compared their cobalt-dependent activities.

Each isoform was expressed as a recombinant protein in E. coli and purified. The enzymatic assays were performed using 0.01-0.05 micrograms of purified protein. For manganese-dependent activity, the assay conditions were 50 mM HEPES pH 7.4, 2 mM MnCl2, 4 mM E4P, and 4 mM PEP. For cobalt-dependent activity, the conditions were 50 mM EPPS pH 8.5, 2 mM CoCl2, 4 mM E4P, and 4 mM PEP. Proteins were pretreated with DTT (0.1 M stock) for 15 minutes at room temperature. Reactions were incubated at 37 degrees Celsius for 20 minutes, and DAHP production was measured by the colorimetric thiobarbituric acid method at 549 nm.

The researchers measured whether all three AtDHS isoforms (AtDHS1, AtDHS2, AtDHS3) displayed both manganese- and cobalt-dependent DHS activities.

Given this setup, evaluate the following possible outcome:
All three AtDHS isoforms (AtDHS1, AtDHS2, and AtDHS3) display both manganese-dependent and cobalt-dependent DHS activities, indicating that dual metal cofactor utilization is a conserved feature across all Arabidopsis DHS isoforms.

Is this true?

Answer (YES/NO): YES